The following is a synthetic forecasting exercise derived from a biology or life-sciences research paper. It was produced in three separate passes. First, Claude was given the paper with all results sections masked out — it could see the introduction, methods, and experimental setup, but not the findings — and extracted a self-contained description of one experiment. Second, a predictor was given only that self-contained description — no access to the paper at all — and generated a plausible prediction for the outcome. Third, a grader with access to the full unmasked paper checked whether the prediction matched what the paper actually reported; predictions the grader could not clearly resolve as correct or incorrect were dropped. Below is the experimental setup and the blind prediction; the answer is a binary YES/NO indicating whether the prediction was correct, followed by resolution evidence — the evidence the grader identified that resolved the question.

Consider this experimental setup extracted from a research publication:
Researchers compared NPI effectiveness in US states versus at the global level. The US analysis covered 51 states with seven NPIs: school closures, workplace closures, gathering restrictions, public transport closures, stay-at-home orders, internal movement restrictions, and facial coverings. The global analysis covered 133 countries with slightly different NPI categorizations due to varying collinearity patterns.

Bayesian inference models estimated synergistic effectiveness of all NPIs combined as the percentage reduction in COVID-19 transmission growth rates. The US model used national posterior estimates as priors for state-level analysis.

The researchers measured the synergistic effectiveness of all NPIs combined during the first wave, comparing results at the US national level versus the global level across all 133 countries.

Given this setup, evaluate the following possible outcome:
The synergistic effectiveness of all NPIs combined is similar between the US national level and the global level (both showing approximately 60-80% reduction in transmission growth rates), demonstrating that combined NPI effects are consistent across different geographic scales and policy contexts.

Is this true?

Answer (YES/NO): NO